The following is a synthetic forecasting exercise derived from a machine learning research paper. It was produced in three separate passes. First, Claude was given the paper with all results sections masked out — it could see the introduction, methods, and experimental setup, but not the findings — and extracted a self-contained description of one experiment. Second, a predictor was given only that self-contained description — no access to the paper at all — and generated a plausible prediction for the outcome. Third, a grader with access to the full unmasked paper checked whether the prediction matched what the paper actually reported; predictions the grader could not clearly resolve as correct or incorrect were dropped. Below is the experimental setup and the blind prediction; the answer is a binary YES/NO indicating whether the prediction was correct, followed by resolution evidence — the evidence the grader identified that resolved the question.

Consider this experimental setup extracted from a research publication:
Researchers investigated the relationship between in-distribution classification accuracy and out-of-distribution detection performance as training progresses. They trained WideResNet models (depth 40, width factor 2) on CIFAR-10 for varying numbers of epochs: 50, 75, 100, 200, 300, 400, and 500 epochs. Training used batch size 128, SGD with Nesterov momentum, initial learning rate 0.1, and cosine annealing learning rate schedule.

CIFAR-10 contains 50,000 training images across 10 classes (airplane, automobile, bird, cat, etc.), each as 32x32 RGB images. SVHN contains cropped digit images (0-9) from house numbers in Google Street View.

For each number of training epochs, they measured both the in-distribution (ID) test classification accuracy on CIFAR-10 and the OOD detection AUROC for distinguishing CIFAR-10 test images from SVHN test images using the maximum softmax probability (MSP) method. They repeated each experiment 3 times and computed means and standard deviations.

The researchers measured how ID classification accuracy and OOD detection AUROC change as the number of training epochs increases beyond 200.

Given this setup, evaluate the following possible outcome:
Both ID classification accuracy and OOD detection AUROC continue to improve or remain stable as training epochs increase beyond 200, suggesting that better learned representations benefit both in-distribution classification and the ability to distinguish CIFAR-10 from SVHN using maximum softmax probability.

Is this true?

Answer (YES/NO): NO